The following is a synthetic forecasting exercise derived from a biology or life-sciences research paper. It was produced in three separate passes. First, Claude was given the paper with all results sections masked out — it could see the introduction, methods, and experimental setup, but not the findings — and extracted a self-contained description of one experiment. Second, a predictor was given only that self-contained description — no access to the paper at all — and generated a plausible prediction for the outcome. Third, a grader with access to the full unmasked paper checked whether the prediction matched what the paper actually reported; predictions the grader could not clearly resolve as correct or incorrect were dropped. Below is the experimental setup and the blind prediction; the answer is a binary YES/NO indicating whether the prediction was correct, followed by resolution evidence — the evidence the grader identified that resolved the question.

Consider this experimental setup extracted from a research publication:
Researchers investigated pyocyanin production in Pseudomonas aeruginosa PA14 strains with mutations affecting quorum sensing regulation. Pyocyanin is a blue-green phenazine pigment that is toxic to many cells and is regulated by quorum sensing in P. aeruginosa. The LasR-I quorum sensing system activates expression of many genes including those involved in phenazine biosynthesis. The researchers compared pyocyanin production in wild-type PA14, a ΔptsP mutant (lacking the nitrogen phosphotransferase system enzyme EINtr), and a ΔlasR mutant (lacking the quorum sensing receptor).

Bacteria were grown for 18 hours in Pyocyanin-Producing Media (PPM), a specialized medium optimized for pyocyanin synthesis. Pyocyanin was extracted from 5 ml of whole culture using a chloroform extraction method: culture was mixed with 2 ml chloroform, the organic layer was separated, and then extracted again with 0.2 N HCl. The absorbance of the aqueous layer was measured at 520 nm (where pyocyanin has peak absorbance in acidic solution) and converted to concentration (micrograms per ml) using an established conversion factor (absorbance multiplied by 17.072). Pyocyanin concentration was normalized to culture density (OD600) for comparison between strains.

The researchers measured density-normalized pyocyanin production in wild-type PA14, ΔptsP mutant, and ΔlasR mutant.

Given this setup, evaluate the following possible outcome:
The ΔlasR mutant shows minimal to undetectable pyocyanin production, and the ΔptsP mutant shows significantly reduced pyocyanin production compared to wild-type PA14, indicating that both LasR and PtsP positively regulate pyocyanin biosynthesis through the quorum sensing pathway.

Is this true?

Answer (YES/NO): NO